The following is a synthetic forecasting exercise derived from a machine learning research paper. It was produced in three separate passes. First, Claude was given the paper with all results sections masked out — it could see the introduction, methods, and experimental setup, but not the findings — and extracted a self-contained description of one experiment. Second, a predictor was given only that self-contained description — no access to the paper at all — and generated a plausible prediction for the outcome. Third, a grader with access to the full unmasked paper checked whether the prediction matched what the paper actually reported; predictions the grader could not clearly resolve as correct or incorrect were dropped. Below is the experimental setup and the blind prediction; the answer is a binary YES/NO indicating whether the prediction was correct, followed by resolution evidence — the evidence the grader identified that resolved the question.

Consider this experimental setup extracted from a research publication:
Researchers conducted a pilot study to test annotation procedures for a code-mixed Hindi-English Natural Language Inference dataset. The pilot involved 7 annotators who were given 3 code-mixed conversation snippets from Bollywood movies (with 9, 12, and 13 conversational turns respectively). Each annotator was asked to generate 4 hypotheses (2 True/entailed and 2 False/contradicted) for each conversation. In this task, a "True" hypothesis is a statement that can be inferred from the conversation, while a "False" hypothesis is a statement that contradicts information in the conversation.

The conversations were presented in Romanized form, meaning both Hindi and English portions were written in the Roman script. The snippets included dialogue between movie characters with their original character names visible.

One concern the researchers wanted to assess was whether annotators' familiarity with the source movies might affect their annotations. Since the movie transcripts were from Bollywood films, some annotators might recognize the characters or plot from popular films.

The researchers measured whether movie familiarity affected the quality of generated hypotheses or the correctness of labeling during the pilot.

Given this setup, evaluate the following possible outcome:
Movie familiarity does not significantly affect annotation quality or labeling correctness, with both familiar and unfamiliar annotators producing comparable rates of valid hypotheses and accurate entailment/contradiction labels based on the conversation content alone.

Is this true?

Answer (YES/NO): NO